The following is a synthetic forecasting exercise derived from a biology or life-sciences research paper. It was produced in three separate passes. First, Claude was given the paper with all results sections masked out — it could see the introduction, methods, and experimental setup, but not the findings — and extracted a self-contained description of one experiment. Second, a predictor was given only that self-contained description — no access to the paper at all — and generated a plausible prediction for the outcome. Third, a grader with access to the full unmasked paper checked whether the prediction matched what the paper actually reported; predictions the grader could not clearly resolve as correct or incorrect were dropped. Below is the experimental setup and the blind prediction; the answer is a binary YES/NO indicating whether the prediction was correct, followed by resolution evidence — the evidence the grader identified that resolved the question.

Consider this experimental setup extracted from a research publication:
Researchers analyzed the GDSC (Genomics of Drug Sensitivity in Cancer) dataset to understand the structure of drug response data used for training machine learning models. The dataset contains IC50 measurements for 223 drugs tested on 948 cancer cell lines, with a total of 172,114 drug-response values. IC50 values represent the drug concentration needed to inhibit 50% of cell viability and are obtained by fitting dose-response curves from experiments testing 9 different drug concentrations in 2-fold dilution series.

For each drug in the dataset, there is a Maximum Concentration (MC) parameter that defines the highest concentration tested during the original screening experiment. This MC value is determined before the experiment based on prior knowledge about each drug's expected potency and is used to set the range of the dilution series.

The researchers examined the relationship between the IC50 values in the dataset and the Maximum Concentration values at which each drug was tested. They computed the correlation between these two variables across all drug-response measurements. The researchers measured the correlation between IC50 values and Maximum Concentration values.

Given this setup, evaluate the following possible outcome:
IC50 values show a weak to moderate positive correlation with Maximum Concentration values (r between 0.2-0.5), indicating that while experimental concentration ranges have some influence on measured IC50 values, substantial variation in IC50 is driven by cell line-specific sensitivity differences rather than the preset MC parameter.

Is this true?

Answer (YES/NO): NO